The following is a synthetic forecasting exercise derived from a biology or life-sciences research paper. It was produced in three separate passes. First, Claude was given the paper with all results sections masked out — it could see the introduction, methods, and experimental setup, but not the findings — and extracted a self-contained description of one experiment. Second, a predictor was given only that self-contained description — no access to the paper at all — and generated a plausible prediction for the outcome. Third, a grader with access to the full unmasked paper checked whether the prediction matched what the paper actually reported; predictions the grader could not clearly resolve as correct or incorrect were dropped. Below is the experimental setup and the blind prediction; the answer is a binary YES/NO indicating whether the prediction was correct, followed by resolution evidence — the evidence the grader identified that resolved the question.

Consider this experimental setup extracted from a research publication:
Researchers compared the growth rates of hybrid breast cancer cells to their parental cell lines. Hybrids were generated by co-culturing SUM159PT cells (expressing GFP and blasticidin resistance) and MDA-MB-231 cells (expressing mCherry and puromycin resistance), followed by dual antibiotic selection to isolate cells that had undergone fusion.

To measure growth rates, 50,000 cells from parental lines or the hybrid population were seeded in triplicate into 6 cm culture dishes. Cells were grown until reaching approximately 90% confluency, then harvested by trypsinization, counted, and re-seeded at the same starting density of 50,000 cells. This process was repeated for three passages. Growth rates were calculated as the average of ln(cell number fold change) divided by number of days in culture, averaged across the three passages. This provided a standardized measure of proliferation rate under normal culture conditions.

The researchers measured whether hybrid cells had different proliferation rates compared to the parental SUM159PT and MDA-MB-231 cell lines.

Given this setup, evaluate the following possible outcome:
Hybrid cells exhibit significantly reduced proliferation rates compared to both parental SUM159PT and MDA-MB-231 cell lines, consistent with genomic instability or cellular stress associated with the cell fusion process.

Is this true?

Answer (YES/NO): NO